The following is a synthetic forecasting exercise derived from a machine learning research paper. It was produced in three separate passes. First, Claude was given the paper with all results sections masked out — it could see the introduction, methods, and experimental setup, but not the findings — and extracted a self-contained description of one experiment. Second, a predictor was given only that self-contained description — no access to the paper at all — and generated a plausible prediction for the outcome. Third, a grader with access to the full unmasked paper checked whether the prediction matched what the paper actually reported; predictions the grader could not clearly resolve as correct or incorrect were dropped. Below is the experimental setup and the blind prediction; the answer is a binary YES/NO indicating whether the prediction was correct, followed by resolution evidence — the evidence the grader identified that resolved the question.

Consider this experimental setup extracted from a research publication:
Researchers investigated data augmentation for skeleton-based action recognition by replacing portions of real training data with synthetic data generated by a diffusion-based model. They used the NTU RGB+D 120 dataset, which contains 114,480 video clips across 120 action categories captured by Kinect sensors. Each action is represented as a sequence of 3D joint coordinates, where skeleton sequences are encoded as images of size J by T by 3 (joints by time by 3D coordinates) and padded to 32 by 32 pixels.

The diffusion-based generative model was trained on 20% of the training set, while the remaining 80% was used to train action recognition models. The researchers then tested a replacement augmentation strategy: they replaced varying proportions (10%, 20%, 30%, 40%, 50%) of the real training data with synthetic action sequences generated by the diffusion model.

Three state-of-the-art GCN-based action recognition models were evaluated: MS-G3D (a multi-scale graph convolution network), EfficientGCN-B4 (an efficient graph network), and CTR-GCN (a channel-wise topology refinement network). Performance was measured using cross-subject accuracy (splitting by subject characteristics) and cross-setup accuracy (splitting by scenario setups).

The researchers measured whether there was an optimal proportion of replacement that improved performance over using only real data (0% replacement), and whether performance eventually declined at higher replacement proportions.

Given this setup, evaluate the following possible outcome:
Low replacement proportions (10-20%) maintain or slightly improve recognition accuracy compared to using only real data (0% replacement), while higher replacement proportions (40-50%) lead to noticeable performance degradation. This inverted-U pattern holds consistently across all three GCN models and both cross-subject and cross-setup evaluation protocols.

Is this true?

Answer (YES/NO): NO